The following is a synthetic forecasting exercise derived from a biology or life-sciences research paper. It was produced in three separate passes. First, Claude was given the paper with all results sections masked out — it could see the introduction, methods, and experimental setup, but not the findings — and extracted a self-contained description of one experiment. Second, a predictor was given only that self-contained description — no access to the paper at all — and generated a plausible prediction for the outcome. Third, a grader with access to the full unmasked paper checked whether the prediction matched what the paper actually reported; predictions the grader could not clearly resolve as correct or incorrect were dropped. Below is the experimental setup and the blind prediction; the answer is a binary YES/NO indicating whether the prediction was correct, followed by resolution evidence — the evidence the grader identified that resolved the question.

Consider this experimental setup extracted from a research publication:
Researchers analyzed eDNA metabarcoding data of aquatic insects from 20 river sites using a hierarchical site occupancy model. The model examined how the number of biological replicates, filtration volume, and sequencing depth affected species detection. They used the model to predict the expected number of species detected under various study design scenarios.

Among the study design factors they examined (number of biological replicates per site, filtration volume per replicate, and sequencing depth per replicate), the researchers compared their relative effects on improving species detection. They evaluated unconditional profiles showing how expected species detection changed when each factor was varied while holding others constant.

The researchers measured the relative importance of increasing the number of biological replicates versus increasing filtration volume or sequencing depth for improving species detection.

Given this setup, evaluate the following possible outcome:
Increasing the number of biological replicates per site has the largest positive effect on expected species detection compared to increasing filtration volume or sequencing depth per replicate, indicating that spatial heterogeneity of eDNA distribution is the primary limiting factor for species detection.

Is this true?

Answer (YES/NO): NO